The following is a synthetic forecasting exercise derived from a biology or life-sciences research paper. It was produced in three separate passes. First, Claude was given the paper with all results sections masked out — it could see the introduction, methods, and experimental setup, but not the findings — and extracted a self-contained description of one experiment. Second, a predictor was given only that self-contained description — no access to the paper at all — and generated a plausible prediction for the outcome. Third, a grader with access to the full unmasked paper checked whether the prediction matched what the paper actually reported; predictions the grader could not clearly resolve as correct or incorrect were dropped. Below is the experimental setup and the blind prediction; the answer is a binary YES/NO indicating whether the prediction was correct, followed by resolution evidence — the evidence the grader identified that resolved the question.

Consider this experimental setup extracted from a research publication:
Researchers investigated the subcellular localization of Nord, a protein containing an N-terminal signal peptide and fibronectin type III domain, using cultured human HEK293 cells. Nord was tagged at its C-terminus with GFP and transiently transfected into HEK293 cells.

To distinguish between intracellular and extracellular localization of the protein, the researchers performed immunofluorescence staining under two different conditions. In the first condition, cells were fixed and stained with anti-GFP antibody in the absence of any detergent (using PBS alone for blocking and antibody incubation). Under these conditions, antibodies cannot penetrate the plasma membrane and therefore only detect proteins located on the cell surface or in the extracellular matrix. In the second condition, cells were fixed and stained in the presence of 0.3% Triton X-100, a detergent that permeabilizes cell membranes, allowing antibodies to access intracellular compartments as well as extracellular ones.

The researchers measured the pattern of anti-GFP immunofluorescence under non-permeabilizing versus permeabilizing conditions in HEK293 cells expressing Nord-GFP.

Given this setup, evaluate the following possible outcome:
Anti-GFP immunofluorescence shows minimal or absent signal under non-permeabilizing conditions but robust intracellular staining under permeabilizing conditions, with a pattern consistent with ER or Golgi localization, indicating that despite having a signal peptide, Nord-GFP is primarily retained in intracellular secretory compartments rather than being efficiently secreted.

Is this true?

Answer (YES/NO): NO